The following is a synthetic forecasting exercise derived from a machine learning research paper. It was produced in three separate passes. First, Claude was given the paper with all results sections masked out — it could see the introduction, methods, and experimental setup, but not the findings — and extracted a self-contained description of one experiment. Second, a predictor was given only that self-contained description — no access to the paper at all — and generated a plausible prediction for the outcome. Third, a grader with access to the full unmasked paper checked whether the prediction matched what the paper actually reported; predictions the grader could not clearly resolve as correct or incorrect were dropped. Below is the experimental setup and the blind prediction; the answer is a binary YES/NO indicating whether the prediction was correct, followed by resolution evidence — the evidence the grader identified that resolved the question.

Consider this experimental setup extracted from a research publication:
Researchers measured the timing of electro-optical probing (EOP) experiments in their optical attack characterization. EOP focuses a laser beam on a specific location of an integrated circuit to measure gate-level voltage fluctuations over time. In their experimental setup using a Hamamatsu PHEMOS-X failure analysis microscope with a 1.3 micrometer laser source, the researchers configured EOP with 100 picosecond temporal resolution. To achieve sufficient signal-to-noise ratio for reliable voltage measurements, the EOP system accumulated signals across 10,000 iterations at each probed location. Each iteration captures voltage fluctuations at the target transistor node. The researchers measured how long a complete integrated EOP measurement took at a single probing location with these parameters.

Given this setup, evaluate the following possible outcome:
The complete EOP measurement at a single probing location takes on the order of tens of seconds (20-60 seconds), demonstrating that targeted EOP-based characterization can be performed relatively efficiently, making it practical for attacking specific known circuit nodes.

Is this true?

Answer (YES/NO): YES